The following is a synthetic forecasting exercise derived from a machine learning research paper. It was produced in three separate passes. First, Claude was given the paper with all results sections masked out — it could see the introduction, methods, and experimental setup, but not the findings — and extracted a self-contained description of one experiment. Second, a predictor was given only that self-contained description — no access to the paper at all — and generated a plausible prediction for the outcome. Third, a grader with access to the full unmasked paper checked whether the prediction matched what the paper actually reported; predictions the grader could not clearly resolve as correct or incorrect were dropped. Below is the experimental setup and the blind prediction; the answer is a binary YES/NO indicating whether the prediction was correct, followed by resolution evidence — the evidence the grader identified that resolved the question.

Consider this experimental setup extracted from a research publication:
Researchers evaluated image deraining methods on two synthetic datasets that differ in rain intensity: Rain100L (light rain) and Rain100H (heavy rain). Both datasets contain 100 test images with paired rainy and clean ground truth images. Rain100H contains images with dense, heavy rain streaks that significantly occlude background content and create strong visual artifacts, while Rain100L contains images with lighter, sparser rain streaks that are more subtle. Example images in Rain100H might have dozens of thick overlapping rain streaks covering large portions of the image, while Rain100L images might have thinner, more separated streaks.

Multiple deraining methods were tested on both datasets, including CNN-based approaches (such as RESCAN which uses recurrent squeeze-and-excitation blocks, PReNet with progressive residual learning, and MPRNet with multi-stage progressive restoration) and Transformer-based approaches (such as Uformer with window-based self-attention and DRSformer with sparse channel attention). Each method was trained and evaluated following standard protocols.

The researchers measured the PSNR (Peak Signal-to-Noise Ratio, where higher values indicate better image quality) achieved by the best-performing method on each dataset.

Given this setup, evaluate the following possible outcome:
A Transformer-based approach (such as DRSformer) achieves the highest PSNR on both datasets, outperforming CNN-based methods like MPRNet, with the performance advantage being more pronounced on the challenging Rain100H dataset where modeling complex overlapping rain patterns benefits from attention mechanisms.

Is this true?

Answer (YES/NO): NO